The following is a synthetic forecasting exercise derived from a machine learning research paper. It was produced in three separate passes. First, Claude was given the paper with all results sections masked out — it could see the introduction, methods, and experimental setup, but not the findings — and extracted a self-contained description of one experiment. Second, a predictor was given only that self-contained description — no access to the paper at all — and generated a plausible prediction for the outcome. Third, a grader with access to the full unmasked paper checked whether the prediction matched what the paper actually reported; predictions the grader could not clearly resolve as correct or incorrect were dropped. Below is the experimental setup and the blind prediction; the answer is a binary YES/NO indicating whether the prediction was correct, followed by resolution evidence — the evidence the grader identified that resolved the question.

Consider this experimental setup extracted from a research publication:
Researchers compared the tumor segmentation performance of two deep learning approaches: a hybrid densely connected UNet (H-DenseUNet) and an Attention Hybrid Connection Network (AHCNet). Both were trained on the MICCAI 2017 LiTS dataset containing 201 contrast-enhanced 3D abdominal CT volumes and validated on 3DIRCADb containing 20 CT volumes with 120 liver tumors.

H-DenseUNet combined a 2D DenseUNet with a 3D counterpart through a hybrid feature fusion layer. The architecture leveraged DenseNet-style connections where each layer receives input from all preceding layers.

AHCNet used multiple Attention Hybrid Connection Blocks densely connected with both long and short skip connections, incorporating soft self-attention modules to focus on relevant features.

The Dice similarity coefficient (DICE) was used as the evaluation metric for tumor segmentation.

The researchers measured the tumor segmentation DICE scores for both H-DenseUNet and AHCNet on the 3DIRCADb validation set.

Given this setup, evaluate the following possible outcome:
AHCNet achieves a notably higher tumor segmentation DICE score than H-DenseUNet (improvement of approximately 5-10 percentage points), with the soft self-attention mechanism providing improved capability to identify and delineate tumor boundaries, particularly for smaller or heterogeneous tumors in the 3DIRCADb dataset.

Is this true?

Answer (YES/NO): NO